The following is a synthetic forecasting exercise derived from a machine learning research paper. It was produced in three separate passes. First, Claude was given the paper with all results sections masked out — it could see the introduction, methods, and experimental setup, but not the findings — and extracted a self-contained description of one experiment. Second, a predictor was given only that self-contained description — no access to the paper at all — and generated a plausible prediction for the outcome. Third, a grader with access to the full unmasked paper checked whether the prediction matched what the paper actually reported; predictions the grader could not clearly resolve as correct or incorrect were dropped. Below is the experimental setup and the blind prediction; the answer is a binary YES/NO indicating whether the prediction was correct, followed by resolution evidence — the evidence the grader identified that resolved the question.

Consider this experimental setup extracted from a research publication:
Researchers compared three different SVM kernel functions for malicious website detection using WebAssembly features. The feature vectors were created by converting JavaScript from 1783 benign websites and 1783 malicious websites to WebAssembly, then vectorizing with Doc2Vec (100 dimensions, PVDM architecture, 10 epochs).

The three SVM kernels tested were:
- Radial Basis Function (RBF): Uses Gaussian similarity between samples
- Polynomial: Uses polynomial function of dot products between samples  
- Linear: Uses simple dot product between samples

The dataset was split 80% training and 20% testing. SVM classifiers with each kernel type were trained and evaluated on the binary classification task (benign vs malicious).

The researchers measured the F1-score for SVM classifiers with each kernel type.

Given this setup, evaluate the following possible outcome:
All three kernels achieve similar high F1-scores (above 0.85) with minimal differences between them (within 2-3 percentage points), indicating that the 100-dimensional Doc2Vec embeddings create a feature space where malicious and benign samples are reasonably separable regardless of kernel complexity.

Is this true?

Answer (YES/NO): NO